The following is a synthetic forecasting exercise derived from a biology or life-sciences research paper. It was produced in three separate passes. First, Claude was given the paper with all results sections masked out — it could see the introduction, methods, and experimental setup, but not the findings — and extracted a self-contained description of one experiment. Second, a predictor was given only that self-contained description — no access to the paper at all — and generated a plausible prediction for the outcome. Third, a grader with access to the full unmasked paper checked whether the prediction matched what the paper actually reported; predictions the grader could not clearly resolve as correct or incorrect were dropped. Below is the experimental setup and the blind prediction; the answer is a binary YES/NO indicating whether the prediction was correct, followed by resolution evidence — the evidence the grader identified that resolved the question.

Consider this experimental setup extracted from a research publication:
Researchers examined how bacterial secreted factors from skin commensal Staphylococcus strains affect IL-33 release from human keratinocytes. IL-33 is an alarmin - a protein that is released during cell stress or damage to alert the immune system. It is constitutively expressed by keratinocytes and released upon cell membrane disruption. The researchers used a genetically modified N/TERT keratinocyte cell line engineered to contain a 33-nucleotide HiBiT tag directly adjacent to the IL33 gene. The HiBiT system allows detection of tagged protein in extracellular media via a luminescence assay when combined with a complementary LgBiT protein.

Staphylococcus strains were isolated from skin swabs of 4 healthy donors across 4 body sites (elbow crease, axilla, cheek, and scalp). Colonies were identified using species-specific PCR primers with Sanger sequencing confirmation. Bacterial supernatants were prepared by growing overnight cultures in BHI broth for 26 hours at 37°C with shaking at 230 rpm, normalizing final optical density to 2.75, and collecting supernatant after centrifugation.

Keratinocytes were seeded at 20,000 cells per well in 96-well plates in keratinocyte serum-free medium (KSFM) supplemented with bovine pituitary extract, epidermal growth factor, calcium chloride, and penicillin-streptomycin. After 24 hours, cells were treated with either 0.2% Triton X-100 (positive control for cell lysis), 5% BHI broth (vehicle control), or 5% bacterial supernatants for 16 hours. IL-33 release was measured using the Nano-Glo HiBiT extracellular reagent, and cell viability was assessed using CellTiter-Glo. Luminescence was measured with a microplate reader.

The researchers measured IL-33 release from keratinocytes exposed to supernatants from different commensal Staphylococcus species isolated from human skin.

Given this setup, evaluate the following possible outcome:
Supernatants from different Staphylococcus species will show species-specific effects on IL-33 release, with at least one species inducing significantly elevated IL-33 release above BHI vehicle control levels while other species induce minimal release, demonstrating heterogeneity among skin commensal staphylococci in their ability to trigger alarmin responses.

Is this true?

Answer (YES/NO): NO